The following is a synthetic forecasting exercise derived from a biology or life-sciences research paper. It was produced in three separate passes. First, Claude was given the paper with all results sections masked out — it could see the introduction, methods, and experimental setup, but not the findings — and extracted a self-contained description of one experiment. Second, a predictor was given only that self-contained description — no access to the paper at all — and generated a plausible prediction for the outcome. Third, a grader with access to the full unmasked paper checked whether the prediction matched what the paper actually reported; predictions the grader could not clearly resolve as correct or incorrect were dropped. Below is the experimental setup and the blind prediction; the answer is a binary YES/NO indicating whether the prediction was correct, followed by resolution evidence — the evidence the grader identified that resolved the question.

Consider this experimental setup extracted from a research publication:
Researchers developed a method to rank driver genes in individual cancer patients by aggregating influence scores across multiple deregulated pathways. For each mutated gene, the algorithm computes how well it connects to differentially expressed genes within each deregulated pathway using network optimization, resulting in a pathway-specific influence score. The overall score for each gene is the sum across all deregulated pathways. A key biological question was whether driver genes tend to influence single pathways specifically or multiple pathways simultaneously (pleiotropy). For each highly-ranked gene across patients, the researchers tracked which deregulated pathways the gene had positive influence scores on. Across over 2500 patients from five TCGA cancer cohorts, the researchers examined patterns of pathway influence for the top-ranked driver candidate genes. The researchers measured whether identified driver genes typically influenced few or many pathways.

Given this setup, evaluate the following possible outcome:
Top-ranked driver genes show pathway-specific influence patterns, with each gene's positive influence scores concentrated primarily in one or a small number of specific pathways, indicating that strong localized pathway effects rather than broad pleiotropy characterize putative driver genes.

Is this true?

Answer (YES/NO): NO